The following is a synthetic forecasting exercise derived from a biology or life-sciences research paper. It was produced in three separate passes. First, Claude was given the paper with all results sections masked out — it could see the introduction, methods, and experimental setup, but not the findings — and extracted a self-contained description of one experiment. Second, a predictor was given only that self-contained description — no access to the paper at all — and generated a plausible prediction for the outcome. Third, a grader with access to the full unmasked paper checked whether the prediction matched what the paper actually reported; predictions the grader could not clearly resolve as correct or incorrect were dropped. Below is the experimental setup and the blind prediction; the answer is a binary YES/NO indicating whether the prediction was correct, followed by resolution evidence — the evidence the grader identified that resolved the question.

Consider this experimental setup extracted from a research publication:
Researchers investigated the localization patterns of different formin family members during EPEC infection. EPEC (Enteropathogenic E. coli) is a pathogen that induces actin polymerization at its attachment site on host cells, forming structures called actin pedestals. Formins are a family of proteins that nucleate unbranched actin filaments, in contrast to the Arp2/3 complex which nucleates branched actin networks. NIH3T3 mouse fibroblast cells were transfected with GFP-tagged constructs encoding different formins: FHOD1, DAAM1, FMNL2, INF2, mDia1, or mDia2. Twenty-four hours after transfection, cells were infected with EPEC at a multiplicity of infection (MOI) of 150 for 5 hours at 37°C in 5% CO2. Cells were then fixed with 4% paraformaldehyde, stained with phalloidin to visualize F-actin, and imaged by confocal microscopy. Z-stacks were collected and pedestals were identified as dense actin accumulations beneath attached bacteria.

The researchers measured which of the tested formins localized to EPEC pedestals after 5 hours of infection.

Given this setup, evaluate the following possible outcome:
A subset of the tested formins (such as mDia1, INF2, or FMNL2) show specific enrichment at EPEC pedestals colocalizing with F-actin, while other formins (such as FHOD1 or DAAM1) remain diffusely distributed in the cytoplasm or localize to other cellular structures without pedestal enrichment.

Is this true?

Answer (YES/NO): NO